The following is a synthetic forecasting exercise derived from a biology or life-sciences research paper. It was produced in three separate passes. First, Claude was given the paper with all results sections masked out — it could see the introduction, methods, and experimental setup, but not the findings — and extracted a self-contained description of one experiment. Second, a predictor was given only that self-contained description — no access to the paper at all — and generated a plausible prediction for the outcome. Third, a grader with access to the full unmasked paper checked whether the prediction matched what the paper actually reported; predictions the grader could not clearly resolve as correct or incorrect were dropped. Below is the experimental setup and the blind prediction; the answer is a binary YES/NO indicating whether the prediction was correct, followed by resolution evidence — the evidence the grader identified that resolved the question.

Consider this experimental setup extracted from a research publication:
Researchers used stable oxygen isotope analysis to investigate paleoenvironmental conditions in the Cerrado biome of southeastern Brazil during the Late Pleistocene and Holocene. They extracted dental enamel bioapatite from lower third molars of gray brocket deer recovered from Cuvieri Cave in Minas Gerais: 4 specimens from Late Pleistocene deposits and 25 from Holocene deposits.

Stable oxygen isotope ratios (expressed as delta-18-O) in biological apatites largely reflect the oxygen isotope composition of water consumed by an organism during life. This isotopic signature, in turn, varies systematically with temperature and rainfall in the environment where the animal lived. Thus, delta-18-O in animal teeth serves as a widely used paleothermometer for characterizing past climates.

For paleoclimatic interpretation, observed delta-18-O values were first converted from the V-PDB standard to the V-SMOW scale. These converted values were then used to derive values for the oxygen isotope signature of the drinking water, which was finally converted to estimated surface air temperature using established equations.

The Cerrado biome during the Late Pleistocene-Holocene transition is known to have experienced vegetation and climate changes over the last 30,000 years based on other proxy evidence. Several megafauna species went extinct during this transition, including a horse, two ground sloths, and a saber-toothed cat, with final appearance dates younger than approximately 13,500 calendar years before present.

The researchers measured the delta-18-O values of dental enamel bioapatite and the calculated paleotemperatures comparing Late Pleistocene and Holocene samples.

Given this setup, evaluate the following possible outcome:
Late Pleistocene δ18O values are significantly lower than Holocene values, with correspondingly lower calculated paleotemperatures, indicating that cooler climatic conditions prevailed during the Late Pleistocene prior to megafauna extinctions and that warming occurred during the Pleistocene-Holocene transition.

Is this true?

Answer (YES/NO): NO